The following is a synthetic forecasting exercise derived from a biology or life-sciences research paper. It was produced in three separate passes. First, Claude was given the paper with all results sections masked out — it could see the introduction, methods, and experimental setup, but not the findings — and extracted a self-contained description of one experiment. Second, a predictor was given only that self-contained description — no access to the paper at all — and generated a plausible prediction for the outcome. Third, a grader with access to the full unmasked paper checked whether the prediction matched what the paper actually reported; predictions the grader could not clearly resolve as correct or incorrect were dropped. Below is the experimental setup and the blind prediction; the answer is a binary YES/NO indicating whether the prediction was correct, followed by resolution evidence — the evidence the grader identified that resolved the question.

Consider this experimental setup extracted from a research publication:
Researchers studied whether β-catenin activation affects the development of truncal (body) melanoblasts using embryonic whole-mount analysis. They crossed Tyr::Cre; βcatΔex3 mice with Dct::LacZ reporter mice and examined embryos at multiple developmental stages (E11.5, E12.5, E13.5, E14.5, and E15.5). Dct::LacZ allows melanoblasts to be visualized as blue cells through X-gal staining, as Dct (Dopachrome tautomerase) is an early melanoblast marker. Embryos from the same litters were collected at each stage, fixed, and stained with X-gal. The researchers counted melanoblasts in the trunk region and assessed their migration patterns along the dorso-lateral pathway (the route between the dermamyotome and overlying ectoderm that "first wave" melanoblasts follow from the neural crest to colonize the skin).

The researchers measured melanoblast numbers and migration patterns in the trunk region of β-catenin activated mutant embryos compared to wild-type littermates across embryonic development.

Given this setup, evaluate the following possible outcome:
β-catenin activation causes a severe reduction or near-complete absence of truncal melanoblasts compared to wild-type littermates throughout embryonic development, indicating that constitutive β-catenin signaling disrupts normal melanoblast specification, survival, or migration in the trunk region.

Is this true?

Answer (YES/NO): NO